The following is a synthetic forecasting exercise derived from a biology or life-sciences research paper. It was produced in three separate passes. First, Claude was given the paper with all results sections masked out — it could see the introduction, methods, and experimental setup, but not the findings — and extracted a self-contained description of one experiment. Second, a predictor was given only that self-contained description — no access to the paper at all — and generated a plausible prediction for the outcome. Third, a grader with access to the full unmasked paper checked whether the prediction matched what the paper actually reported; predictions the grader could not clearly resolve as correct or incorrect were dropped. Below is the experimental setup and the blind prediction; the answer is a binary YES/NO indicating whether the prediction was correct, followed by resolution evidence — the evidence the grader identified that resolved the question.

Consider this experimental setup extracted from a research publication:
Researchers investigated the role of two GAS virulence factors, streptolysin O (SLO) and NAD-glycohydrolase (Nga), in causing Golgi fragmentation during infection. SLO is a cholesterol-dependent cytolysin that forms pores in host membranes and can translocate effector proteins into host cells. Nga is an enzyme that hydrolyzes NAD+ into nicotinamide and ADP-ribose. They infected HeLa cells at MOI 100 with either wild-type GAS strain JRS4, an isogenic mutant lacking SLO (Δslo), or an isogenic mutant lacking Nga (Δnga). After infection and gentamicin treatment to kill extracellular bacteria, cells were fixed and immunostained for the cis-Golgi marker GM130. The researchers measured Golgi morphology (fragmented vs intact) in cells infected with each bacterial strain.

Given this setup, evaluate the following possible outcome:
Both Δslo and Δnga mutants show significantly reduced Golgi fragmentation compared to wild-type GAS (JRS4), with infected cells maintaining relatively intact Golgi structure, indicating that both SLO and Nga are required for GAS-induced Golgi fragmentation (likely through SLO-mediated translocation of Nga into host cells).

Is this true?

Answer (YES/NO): YES